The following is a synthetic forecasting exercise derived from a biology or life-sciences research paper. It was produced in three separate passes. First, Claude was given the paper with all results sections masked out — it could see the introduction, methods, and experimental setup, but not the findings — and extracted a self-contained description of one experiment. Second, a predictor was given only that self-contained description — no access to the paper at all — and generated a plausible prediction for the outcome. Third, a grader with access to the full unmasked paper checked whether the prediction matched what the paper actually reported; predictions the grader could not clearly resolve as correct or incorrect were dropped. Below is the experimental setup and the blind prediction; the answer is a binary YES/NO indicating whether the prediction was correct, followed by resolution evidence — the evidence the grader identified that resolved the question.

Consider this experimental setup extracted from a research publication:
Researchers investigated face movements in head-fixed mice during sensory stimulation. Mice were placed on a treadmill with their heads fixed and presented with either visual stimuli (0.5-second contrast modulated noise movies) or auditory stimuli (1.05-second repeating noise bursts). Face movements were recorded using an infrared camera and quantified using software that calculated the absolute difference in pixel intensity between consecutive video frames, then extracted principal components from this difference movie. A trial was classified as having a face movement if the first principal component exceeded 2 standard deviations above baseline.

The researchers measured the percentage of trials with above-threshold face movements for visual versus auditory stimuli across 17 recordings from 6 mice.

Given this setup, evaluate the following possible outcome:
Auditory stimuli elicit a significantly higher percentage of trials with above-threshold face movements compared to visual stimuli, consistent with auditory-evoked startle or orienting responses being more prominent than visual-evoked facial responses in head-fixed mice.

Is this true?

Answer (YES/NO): YES